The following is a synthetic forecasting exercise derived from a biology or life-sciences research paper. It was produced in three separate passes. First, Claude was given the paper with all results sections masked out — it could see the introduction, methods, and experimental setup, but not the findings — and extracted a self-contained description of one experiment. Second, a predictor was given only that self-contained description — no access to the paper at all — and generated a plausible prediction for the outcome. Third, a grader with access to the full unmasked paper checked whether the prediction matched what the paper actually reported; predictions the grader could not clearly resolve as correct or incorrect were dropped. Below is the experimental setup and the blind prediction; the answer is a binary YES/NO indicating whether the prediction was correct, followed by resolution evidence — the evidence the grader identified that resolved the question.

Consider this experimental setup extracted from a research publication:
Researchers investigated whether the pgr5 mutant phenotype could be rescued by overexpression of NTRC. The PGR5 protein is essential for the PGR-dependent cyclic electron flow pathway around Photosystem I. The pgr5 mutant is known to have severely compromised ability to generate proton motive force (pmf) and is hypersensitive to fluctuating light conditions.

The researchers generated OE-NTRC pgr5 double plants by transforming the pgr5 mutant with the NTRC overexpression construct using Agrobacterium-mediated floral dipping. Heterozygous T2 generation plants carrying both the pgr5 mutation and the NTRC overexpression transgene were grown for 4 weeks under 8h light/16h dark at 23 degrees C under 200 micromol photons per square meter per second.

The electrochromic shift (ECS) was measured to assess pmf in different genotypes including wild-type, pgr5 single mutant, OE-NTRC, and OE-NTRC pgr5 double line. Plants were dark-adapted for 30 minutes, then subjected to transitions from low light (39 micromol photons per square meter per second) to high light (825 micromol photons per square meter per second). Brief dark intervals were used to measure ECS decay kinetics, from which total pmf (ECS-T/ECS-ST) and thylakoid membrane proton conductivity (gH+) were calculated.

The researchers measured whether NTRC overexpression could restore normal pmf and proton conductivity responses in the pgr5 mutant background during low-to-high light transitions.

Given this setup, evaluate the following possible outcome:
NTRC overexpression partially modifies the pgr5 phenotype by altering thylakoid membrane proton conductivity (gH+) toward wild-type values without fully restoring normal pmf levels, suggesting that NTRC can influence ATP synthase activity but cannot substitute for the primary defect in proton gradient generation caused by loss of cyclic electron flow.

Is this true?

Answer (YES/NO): NO